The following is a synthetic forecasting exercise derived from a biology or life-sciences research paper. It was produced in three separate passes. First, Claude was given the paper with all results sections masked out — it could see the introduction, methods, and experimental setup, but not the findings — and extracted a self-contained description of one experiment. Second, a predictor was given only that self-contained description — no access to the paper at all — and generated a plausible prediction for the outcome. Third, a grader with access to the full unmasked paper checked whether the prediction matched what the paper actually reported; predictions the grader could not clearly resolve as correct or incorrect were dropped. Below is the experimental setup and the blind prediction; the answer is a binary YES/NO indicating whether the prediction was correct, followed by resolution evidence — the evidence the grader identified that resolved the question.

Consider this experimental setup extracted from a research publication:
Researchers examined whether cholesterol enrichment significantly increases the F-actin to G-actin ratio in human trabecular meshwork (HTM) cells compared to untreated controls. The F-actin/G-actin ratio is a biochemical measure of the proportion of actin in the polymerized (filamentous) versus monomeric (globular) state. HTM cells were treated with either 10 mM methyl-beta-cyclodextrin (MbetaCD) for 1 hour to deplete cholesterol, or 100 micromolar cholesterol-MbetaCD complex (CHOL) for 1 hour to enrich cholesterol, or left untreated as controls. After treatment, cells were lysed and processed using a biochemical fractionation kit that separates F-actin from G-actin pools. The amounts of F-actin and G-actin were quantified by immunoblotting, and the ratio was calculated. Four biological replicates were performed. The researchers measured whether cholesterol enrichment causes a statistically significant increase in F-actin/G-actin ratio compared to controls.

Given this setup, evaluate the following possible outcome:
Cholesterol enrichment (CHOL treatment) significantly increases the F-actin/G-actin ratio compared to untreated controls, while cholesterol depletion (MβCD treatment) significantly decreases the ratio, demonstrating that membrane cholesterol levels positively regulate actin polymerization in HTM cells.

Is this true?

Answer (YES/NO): NO